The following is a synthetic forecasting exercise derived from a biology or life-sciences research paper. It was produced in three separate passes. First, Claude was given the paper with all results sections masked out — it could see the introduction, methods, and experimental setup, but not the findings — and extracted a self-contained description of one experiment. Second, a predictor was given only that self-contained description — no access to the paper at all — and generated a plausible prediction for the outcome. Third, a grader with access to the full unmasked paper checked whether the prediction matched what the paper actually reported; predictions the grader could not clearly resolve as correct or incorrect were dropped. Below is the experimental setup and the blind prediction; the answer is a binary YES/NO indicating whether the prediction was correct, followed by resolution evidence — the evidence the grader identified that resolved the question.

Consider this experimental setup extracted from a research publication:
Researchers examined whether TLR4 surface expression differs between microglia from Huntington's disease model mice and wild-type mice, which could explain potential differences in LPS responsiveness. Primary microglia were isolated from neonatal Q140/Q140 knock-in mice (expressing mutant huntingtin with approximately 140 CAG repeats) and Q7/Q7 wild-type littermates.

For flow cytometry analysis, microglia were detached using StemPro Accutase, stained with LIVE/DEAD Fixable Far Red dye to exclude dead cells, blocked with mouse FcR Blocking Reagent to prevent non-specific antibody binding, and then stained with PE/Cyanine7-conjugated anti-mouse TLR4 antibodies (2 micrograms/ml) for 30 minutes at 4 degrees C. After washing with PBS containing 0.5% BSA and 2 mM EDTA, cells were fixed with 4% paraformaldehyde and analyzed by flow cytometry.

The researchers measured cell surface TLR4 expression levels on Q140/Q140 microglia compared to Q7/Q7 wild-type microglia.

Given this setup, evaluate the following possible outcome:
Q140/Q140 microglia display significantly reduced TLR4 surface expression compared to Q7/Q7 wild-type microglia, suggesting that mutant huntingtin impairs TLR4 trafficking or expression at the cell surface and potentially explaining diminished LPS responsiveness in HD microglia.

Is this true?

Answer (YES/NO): NO